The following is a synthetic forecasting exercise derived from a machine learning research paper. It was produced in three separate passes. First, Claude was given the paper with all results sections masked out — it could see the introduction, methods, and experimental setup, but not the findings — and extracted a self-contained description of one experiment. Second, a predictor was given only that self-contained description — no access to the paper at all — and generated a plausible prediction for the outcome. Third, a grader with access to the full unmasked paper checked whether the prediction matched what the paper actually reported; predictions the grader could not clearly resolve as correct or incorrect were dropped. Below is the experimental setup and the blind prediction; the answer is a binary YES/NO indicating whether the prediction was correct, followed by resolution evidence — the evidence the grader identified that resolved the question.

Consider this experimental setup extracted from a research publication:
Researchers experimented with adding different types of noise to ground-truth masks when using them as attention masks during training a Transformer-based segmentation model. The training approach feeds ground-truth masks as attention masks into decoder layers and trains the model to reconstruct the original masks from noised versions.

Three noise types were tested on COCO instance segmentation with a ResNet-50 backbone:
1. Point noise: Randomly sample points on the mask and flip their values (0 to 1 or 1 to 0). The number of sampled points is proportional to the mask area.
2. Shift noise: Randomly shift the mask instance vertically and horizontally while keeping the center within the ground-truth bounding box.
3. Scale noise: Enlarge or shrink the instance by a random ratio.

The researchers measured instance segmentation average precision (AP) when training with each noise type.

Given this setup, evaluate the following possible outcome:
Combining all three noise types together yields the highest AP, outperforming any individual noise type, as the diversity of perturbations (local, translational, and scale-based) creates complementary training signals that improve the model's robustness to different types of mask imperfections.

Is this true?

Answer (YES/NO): NO